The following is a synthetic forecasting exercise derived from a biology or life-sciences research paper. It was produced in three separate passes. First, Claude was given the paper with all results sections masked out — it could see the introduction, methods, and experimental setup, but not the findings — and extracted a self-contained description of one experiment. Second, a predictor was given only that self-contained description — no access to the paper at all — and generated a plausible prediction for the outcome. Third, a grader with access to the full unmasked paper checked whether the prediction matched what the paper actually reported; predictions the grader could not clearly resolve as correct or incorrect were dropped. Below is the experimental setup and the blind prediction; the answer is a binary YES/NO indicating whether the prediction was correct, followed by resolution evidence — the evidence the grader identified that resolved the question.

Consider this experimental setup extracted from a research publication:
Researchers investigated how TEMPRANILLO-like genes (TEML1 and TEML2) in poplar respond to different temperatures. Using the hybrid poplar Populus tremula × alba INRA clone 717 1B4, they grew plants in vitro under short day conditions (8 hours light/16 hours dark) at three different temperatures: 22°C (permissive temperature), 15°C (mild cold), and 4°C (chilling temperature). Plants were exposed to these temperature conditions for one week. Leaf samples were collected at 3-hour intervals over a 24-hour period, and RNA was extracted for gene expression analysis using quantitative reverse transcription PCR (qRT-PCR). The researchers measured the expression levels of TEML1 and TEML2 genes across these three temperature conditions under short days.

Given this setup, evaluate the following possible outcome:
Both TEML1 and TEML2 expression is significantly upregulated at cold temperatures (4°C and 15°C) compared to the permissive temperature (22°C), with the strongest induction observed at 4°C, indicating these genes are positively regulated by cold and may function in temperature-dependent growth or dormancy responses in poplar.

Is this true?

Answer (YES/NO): YES